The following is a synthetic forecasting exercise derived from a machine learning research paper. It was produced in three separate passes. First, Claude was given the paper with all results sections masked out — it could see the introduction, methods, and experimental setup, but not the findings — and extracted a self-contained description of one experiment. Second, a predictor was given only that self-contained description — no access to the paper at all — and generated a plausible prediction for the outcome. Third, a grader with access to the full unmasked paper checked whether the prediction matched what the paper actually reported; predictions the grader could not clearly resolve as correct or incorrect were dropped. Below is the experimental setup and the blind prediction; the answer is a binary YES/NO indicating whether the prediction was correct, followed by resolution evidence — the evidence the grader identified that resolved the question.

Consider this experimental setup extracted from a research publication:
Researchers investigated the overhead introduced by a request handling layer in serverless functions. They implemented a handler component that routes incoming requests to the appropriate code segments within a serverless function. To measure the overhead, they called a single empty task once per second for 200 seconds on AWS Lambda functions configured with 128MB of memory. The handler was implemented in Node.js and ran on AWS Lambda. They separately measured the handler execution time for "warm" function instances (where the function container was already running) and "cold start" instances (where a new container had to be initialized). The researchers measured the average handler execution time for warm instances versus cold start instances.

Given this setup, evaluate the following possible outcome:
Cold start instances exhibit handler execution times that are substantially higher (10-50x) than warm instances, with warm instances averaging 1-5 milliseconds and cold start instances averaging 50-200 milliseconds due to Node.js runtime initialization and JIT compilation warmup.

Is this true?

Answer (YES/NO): NO